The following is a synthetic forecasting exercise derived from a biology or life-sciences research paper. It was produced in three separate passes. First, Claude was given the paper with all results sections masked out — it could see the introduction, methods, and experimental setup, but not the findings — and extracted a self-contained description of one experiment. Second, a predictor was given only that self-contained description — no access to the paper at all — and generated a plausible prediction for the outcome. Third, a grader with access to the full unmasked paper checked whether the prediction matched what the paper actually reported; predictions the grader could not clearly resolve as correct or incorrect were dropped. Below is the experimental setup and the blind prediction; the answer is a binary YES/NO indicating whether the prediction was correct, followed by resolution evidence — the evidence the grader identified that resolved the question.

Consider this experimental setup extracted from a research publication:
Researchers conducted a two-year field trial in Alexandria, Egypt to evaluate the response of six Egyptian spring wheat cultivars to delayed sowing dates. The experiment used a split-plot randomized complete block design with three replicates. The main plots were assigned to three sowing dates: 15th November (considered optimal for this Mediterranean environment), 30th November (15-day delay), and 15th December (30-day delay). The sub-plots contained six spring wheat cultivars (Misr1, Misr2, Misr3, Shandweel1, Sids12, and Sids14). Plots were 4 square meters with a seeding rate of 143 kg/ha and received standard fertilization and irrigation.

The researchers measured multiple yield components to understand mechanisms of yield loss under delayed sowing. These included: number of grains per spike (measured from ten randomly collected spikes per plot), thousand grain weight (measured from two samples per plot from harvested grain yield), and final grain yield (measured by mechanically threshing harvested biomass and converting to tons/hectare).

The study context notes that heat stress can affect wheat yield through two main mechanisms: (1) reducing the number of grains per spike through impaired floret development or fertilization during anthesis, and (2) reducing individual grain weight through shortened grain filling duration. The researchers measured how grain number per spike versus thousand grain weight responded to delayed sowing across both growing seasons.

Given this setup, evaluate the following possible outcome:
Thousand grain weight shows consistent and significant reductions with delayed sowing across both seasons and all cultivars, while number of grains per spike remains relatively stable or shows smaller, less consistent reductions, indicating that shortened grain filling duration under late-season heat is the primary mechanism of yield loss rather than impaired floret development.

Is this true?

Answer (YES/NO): NO